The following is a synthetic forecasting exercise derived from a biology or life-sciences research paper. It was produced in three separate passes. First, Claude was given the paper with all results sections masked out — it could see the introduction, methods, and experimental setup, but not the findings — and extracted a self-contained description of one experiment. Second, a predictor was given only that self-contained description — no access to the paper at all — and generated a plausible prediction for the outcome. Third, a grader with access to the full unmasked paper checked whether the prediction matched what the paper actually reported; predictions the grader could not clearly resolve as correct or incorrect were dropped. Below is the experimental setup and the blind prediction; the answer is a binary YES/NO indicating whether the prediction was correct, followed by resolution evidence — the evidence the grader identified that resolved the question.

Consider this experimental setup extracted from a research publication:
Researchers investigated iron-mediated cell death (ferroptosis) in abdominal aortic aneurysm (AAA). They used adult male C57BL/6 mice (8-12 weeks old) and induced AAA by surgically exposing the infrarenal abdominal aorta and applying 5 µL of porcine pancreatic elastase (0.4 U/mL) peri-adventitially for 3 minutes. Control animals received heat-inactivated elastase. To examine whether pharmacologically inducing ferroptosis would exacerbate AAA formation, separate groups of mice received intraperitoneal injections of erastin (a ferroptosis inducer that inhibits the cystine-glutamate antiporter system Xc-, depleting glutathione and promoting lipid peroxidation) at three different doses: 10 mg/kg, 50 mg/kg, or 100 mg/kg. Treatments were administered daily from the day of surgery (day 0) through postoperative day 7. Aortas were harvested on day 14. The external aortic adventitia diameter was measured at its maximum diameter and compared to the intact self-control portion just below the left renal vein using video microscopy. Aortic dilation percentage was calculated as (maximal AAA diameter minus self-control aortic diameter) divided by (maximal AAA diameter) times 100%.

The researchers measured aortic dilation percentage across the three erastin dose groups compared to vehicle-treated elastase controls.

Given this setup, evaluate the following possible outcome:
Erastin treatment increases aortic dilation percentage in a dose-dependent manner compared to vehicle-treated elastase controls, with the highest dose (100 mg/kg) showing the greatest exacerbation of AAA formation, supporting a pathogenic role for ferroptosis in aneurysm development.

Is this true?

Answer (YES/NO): NO